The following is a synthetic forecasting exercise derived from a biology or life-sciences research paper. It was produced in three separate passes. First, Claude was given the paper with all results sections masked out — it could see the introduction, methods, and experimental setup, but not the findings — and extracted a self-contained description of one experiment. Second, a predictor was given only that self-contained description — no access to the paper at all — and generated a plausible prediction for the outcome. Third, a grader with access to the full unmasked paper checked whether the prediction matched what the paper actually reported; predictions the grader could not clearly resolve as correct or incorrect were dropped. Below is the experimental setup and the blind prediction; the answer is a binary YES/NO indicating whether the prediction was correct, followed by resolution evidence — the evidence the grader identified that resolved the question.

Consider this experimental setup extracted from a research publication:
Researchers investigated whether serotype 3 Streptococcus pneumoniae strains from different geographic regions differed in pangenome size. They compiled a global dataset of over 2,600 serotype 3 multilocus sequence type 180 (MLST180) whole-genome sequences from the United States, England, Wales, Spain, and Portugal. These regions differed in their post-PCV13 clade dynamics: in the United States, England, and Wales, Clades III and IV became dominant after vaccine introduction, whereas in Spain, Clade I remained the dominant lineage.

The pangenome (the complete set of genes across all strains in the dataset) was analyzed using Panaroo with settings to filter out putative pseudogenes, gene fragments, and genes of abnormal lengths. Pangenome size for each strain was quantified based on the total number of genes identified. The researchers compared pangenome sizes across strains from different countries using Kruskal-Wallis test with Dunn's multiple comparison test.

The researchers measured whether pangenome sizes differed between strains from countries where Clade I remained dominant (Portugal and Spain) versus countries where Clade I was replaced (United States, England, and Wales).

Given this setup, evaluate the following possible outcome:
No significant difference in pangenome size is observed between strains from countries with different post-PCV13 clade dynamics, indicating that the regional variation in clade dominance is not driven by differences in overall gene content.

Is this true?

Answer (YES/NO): NO